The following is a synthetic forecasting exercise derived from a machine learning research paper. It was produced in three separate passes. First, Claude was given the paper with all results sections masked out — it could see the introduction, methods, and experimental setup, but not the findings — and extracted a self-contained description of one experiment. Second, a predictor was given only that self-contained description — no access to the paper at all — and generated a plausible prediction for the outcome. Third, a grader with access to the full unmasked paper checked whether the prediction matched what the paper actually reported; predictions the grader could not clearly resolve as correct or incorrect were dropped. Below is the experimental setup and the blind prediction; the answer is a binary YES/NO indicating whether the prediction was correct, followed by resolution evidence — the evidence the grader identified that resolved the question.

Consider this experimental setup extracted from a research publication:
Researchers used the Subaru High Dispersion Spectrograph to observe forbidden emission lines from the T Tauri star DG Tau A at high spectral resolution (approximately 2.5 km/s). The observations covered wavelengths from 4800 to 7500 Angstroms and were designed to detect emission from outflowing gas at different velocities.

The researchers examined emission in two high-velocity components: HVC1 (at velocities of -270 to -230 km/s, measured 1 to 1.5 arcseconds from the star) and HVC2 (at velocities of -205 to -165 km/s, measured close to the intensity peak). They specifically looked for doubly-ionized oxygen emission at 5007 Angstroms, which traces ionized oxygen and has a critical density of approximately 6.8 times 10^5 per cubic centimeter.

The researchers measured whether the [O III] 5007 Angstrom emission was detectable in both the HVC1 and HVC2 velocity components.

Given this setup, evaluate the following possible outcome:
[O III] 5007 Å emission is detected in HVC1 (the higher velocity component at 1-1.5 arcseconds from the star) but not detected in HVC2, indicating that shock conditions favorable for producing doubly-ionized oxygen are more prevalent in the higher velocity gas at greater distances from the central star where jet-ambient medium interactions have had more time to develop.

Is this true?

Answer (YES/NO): NO